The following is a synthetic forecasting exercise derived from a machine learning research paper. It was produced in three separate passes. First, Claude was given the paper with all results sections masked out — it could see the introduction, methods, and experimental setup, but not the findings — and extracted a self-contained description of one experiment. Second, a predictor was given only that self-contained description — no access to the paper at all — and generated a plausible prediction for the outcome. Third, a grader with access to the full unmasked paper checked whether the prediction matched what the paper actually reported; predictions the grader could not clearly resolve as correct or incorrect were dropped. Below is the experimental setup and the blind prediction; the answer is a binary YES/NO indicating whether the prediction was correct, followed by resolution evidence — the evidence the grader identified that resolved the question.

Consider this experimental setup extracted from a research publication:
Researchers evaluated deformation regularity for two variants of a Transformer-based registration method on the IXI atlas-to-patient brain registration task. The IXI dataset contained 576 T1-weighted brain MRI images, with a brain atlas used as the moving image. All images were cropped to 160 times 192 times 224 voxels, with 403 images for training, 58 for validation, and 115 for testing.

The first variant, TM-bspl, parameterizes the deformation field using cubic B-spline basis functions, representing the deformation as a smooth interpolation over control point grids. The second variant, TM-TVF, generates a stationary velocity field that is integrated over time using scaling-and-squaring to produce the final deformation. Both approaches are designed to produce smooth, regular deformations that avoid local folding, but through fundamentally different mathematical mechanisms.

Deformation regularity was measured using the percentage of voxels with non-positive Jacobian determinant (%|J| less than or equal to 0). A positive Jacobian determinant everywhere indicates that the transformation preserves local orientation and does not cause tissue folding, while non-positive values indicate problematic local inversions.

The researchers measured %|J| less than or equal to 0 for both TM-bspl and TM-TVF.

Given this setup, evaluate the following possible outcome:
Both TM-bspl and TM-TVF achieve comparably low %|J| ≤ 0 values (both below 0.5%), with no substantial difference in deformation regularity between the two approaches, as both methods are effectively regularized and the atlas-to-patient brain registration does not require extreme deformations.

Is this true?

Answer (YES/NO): NO